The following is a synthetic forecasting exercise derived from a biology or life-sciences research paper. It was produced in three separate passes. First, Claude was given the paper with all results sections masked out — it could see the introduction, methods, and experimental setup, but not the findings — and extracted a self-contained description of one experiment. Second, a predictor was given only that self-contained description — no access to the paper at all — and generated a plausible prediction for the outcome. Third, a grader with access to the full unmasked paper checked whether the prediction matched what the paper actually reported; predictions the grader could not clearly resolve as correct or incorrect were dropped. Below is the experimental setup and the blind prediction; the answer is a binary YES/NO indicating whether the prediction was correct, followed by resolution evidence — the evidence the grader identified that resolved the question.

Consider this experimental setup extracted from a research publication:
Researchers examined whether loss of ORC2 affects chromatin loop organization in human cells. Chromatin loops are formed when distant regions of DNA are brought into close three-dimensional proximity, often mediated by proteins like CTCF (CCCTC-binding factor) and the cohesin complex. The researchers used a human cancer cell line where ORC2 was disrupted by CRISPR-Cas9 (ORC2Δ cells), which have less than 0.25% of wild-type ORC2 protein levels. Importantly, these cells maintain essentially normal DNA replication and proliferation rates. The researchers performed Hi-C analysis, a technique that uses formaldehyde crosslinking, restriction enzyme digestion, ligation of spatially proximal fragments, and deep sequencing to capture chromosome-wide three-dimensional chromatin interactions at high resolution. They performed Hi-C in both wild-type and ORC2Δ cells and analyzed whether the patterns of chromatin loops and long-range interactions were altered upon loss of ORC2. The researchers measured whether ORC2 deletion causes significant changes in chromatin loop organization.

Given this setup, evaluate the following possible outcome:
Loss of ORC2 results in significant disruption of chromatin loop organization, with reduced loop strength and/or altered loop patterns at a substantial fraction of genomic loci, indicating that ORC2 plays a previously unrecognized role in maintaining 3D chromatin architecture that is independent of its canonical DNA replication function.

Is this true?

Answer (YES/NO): NO